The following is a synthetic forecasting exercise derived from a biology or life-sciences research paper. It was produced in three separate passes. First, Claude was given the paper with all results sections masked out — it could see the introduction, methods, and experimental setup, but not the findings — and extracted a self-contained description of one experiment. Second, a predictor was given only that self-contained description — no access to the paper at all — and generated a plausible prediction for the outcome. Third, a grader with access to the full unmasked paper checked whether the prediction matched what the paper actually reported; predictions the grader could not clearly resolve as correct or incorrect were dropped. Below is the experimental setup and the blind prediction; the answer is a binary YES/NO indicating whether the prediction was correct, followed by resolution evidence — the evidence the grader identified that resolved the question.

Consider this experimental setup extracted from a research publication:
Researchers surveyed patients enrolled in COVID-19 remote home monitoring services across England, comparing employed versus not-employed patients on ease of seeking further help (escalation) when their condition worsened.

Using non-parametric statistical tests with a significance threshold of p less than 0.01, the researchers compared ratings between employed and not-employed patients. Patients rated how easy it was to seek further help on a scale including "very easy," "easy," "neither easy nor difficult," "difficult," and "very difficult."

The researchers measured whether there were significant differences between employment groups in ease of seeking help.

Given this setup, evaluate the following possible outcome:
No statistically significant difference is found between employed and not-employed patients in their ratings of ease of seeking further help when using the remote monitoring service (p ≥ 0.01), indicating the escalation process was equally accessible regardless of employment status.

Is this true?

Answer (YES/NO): NO